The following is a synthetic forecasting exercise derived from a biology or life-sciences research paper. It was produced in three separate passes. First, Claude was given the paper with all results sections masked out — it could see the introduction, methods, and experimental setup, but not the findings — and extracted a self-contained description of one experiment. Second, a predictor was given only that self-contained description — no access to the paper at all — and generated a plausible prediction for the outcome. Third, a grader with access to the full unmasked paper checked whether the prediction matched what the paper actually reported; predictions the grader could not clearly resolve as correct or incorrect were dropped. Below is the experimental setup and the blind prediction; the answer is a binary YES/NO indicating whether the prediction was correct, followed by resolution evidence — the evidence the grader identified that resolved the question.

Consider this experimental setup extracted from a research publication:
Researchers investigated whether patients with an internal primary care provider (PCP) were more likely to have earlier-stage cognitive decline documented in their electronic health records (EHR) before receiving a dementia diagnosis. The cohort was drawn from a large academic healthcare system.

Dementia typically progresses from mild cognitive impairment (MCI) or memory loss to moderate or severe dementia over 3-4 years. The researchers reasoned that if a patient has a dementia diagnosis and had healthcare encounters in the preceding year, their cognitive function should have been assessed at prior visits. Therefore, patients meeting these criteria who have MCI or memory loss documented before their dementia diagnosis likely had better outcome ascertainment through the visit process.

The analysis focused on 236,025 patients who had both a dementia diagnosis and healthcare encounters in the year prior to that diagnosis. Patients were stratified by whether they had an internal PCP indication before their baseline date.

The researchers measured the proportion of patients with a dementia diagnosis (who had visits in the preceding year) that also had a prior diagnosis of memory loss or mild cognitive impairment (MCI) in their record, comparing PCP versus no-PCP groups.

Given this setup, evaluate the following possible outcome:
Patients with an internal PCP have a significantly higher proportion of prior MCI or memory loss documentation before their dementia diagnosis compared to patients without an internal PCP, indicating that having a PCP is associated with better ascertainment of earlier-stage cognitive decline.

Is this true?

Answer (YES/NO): YES